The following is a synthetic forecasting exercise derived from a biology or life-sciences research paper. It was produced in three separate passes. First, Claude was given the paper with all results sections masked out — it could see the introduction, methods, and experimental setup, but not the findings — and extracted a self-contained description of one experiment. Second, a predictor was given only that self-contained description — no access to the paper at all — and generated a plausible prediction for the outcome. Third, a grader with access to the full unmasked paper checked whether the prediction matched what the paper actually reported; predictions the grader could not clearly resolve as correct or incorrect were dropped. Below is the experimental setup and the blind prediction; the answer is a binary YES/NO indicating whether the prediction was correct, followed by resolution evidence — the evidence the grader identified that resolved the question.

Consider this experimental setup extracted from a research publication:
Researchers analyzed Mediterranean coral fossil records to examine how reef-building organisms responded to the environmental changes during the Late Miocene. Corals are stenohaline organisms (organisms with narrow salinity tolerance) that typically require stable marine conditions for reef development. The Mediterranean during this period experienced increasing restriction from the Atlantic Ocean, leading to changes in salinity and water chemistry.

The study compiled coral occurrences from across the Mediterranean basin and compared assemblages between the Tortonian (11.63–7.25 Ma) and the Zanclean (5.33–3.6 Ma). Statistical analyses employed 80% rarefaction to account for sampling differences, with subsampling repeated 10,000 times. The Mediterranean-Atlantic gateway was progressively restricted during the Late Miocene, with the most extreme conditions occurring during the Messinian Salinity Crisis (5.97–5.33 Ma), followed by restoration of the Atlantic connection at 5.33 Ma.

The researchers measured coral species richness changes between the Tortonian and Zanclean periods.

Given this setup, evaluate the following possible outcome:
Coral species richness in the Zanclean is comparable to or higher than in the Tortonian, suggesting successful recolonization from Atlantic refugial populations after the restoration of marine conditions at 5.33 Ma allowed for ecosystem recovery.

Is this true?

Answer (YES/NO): NO